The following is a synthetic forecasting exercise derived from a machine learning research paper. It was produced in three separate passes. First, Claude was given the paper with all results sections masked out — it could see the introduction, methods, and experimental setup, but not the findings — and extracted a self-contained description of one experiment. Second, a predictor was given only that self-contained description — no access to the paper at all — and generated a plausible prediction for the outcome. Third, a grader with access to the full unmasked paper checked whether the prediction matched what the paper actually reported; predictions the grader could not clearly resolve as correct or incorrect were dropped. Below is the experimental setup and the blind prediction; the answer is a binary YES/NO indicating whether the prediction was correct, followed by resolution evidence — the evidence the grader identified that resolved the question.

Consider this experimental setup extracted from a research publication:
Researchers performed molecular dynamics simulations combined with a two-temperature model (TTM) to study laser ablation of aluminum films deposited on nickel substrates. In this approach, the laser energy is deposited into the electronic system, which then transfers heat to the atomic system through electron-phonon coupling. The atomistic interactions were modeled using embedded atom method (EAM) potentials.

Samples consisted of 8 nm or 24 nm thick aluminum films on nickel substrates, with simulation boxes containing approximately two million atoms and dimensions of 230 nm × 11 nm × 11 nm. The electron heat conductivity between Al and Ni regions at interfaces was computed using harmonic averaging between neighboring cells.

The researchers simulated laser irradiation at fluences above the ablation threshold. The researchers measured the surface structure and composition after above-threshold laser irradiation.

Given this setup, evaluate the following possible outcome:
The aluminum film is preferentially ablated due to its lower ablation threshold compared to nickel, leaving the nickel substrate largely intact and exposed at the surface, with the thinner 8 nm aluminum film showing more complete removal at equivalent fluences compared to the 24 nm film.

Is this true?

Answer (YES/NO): NO